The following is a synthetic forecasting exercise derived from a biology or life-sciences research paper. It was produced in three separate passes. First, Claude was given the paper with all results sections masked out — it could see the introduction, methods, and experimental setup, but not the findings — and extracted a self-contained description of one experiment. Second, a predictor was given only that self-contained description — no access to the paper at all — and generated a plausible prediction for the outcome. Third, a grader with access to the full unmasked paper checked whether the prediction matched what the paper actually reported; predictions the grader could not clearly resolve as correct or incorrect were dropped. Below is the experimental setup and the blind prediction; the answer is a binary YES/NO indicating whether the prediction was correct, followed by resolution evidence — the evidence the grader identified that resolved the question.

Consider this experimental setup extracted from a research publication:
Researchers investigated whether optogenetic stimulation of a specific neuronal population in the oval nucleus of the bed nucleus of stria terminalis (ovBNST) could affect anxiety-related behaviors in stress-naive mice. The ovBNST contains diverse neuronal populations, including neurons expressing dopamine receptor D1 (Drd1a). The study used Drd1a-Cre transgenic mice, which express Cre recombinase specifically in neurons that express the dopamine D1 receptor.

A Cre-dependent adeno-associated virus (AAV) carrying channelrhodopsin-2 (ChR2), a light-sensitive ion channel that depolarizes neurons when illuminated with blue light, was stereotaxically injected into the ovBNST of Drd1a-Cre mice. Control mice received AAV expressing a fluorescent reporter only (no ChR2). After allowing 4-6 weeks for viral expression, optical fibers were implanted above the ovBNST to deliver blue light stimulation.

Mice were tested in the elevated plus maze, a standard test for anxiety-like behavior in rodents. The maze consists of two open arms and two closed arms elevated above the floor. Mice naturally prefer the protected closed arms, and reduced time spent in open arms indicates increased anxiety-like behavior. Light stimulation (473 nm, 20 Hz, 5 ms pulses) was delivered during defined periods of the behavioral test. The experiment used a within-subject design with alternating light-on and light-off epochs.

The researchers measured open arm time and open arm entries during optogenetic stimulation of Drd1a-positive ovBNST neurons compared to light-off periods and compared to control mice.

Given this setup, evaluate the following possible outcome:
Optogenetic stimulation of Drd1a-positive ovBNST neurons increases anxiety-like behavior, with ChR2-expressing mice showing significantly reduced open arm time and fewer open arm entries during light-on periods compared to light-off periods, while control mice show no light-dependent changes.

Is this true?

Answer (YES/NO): YES